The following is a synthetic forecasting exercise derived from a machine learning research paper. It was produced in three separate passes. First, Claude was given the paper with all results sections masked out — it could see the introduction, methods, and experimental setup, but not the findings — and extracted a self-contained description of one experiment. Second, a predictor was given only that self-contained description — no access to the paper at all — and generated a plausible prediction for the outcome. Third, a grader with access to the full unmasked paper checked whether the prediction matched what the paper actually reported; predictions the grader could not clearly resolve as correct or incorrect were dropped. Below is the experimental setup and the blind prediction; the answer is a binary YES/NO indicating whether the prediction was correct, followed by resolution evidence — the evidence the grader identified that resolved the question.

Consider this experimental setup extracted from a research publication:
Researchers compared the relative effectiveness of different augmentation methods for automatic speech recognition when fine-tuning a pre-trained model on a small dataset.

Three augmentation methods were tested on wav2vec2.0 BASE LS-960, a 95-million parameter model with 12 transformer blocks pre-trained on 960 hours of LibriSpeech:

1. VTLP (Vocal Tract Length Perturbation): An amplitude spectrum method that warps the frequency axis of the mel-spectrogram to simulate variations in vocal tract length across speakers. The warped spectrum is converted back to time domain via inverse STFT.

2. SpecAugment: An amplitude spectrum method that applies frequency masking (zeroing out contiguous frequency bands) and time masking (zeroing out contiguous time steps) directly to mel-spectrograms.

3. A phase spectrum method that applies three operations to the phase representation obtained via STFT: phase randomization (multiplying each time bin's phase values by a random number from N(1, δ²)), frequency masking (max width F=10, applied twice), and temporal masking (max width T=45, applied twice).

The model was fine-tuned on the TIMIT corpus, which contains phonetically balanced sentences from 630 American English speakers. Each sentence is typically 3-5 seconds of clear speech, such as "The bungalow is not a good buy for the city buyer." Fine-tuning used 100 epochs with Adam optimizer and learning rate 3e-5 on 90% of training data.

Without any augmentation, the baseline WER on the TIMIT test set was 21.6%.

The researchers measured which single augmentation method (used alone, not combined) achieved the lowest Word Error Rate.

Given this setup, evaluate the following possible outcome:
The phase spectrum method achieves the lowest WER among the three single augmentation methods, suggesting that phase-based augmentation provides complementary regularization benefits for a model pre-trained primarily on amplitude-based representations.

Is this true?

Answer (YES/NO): NO